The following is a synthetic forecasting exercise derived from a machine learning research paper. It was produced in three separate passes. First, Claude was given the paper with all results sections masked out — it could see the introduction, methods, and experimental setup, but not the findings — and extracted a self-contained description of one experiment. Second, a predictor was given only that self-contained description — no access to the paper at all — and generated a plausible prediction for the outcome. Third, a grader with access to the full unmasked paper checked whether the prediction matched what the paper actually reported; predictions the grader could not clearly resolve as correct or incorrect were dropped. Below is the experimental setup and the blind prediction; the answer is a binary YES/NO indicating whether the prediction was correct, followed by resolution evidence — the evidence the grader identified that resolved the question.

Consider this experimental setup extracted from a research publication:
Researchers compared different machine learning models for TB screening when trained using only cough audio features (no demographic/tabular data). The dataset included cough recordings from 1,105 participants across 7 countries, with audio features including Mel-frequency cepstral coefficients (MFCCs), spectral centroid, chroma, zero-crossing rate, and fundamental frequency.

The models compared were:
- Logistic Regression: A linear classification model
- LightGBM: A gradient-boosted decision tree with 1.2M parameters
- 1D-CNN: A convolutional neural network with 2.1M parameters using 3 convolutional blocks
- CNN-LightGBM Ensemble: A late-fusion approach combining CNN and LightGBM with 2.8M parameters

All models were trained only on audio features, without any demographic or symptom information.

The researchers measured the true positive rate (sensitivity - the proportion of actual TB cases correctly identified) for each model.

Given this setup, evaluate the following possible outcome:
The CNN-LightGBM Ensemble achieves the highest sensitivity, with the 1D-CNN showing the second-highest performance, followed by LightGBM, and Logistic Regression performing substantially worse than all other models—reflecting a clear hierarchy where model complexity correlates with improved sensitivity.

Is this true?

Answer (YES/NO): NO